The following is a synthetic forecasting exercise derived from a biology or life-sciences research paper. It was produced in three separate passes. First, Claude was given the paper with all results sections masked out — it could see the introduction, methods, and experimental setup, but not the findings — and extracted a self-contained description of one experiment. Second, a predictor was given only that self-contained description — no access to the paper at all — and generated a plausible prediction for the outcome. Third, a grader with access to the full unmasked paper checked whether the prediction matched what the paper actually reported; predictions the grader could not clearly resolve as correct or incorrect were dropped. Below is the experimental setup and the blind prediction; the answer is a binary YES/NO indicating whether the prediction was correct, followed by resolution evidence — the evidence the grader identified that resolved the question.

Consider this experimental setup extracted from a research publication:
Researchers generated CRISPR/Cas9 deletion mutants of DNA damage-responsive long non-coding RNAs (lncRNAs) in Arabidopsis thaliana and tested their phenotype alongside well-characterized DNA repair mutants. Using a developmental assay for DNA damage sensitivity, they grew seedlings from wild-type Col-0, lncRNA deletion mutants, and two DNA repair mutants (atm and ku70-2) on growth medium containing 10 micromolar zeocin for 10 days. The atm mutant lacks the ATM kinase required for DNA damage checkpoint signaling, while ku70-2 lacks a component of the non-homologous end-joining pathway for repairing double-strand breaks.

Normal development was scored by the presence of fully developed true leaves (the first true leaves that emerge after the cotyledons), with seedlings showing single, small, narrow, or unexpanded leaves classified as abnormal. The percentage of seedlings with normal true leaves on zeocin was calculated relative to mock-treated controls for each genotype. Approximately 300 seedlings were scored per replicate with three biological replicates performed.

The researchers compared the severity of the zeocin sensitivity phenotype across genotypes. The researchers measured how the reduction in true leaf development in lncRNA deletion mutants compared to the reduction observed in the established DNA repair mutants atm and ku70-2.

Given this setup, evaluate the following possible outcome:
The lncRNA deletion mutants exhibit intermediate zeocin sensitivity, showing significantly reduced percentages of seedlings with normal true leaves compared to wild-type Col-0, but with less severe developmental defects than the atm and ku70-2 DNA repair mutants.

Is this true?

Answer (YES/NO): YES